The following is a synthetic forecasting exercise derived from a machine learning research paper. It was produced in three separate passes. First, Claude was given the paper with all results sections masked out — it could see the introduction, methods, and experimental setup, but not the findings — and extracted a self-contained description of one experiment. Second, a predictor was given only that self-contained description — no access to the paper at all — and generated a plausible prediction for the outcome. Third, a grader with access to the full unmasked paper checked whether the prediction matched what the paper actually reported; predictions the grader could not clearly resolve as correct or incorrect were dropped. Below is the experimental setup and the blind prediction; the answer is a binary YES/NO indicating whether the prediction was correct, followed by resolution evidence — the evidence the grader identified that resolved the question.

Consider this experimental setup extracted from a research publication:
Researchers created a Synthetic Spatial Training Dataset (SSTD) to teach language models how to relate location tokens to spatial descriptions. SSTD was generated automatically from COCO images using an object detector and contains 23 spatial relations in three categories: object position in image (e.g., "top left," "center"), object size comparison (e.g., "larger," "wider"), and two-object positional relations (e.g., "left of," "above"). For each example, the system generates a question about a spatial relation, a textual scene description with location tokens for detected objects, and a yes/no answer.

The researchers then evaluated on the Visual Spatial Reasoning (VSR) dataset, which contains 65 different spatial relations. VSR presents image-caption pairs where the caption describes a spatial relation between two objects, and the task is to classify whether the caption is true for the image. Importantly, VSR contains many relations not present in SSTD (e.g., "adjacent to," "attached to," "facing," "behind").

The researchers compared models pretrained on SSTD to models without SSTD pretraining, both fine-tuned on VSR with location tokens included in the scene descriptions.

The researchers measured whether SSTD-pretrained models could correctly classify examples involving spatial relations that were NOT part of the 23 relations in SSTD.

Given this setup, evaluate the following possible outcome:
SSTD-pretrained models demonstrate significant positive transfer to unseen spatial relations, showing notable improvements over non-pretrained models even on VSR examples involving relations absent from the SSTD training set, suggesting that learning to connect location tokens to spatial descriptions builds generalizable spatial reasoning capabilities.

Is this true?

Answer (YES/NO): YES